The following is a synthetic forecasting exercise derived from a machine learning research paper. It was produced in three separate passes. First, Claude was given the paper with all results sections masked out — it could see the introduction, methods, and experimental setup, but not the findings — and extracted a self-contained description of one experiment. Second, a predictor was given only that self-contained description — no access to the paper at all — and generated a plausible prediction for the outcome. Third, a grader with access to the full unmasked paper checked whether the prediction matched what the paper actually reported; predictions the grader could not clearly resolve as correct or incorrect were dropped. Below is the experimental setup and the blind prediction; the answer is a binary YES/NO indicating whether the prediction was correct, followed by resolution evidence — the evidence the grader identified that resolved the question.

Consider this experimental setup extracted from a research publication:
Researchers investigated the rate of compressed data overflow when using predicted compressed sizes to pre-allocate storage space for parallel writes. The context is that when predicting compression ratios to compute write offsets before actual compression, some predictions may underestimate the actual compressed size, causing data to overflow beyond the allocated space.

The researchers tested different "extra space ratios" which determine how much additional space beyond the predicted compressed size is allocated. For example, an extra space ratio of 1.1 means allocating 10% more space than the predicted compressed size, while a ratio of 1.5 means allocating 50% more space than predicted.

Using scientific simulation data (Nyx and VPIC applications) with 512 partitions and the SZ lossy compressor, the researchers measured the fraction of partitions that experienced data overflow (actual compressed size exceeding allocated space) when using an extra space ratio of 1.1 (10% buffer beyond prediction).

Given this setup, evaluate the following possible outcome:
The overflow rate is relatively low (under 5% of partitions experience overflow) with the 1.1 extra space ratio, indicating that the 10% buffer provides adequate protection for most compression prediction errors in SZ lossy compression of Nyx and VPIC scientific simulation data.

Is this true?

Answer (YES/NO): NO